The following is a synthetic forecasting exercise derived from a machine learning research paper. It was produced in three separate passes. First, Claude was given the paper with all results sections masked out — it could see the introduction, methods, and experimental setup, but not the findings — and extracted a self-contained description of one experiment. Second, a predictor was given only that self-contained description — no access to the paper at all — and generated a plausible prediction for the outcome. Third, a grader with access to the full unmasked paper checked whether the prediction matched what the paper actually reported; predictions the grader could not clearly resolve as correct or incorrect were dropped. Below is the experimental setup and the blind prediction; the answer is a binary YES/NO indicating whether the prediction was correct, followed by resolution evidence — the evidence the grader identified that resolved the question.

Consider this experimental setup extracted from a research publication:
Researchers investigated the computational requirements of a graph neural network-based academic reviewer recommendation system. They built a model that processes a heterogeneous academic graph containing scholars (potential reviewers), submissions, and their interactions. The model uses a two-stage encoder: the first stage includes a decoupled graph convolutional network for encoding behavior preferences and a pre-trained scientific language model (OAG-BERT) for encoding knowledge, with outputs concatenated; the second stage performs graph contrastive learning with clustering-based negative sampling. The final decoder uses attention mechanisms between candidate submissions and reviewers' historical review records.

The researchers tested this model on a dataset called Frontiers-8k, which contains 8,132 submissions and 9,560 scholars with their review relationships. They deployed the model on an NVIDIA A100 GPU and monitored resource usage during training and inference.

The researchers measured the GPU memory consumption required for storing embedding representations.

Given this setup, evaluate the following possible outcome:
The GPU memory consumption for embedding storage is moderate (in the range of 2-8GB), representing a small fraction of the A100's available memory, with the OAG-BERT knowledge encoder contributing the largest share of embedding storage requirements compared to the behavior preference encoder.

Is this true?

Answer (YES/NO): NO